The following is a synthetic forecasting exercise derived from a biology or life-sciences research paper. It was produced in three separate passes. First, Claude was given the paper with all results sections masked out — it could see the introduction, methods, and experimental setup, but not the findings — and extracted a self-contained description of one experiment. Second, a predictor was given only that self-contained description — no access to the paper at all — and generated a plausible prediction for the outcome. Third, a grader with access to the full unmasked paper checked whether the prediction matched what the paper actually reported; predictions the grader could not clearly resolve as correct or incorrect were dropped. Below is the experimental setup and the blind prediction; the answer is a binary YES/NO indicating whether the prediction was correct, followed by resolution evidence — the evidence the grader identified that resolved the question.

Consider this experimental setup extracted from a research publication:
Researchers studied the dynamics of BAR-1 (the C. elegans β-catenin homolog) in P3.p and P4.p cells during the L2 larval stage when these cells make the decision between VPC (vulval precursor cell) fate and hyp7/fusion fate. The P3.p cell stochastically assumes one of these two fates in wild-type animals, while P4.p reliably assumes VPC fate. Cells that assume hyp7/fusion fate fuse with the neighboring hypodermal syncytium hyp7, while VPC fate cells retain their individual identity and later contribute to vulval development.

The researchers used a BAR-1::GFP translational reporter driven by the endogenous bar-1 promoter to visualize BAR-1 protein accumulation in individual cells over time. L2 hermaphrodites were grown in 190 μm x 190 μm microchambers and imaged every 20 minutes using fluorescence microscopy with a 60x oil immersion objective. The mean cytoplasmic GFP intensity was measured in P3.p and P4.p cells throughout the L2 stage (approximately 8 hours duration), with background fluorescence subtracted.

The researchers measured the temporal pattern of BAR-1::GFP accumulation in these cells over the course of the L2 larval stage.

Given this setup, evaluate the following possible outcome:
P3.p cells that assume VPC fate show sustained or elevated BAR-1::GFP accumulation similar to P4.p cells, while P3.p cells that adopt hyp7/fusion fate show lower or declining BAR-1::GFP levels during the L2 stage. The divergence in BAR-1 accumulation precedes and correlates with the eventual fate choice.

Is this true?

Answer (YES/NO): NO